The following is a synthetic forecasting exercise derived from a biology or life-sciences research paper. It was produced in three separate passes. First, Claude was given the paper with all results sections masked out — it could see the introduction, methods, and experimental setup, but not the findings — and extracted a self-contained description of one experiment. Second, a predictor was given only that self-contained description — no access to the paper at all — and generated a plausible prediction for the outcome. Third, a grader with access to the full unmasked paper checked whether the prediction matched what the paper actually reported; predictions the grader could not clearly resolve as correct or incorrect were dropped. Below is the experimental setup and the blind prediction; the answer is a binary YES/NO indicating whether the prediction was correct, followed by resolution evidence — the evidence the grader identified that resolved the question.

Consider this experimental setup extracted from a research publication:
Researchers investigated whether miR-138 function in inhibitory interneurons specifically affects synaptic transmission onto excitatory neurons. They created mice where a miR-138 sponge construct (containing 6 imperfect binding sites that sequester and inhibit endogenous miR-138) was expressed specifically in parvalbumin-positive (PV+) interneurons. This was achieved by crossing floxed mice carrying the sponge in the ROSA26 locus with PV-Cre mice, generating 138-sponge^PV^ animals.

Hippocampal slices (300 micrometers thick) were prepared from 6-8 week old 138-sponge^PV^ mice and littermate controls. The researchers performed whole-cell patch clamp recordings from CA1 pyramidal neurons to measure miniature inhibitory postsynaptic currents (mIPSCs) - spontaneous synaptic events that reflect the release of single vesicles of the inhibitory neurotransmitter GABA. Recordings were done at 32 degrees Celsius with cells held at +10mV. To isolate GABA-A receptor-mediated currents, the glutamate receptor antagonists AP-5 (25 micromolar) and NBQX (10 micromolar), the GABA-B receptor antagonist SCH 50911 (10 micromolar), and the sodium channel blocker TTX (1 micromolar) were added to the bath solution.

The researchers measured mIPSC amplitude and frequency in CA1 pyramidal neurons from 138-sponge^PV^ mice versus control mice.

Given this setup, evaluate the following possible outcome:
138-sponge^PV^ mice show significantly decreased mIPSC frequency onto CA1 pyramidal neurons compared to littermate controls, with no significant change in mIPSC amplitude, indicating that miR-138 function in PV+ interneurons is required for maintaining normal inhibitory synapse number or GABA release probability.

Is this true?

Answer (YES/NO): NO